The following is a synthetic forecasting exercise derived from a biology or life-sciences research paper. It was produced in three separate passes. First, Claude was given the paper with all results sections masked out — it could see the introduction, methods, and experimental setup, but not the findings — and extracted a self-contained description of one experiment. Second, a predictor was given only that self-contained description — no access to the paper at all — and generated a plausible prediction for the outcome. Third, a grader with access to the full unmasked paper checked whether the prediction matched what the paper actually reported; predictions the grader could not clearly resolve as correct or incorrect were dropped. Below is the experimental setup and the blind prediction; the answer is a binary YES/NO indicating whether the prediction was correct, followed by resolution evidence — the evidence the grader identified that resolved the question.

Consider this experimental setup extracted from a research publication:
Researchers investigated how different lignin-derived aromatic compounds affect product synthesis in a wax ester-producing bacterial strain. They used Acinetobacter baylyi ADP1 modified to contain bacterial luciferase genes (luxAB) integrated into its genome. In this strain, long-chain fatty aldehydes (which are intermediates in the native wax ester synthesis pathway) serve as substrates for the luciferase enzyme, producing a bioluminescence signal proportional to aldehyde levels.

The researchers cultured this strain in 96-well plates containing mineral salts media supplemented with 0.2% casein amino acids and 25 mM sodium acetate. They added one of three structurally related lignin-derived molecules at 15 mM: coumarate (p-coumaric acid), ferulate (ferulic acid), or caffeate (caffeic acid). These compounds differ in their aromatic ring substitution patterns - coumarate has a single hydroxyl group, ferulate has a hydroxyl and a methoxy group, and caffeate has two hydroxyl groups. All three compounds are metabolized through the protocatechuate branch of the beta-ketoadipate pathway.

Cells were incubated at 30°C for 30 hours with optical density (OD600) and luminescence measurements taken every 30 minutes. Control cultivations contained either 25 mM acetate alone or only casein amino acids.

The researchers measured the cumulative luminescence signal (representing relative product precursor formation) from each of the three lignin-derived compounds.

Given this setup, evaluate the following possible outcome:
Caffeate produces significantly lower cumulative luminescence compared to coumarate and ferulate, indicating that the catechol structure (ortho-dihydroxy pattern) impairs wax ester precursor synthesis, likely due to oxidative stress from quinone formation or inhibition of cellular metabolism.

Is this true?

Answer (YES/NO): YES